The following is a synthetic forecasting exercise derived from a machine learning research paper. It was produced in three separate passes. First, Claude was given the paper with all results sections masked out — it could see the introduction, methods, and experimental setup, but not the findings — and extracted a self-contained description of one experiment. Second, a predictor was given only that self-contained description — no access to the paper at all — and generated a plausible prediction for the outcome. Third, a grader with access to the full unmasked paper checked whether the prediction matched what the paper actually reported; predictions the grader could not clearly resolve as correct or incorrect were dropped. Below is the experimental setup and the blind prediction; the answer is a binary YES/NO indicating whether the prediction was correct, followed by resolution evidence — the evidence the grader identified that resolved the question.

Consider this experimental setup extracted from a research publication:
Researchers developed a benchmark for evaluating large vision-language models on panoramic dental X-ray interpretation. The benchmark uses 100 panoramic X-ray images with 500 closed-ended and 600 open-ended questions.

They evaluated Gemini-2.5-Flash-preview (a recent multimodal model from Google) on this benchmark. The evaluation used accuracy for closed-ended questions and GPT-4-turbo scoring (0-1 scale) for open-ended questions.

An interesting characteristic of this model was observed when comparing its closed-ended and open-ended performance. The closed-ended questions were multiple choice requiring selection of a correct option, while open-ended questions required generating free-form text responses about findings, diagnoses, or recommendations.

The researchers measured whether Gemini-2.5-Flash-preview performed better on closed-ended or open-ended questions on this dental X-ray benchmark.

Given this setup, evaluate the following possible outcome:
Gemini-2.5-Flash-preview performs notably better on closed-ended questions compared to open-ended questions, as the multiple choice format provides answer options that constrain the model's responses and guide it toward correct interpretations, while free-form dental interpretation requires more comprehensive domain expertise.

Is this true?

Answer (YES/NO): NO